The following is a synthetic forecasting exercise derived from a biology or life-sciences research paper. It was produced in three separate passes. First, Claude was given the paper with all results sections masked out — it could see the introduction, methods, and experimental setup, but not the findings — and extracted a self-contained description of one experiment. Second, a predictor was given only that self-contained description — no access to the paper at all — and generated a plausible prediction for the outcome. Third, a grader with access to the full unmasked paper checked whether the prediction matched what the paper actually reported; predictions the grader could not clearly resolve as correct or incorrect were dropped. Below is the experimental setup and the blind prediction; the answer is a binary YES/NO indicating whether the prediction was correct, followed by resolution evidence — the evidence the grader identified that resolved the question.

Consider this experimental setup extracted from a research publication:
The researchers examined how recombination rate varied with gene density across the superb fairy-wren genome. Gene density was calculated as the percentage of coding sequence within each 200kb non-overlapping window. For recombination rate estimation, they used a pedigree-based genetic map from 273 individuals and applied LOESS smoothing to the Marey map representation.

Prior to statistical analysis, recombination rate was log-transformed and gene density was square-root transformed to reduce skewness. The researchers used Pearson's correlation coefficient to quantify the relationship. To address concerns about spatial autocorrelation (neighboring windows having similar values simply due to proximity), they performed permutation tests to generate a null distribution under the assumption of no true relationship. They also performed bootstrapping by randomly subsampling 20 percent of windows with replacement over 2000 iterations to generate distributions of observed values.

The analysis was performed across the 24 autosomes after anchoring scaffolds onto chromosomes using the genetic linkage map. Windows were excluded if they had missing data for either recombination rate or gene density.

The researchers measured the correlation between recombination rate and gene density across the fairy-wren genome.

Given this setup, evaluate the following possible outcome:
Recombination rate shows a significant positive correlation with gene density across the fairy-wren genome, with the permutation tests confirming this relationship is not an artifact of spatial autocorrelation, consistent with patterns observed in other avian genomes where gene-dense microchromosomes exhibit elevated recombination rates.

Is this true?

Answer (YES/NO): YES